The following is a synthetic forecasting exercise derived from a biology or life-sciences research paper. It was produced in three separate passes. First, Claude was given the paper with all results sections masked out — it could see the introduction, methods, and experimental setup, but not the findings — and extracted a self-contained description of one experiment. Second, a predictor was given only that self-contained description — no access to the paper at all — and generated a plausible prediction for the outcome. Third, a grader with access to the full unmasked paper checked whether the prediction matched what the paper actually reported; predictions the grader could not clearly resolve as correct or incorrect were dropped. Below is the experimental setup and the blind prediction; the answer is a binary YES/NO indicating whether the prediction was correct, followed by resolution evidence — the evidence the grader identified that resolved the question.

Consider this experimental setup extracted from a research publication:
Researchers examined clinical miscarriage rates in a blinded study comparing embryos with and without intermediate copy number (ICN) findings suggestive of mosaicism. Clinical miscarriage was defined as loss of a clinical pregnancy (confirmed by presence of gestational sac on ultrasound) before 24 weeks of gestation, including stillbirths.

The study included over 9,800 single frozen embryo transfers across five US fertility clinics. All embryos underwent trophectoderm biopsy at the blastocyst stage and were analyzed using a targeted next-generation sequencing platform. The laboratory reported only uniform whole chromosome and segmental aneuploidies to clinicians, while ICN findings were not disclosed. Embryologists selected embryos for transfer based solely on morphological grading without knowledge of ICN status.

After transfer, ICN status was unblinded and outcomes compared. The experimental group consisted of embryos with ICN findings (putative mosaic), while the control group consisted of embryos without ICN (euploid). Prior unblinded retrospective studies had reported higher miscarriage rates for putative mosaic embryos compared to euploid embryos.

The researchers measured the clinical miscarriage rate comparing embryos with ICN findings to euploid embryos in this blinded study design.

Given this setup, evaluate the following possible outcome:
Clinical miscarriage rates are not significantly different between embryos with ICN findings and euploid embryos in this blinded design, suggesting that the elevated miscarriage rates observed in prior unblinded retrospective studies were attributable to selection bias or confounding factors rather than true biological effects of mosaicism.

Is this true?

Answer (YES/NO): YES